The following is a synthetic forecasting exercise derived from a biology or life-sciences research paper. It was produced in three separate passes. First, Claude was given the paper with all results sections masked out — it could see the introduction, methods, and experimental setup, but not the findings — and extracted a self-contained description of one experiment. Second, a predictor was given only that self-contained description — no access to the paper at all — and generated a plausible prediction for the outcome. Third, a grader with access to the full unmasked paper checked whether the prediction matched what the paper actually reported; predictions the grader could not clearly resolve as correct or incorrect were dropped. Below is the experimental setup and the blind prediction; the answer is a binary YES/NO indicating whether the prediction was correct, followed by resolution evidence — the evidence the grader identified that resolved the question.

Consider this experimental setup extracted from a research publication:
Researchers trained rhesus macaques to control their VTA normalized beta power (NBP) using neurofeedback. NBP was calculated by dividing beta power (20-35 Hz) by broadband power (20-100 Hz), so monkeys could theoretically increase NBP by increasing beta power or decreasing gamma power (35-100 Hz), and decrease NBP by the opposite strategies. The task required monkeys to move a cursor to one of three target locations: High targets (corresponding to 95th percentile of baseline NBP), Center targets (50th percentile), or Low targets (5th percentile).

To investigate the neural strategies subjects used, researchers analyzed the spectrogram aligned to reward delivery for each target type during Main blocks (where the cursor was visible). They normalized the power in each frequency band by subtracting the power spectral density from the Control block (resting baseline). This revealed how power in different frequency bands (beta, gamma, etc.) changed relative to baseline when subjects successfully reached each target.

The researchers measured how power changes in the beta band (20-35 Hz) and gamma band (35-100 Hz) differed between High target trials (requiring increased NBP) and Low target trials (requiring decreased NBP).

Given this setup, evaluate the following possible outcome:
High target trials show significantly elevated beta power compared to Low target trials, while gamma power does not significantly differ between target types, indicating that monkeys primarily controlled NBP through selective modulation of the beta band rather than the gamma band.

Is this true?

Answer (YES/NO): NO